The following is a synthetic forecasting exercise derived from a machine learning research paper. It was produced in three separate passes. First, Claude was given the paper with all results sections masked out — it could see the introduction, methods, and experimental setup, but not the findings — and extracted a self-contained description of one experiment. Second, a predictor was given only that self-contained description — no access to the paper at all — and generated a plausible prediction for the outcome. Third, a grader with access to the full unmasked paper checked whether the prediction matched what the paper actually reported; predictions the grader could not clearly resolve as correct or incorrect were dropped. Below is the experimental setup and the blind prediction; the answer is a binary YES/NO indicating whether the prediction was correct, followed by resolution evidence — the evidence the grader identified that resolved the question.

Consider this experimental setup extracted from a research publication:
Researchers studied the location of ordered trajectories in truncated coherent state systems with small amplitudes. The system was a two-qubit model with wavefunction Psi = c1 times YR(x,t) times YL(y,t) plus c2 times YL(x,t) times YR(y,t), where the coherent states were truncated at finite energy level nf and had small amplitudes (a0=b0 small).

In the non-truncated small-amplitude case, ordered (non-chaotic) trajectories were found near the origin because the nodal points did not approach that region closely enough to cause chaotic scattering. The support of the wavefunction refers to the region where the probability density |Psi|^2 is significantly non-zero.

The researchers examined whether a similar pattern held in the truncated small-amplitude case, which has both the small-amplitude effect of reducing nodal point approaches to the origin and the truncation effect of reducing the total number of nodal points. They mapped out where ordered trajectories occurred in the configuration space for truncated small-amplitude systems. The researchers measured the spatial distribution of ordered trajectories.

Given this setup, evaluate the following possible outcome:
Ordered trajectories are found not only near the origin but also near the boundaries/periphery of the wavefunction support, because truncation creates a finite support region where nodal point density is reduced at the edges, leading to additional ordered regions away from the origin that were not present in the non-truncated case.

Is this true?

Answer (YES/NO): NO